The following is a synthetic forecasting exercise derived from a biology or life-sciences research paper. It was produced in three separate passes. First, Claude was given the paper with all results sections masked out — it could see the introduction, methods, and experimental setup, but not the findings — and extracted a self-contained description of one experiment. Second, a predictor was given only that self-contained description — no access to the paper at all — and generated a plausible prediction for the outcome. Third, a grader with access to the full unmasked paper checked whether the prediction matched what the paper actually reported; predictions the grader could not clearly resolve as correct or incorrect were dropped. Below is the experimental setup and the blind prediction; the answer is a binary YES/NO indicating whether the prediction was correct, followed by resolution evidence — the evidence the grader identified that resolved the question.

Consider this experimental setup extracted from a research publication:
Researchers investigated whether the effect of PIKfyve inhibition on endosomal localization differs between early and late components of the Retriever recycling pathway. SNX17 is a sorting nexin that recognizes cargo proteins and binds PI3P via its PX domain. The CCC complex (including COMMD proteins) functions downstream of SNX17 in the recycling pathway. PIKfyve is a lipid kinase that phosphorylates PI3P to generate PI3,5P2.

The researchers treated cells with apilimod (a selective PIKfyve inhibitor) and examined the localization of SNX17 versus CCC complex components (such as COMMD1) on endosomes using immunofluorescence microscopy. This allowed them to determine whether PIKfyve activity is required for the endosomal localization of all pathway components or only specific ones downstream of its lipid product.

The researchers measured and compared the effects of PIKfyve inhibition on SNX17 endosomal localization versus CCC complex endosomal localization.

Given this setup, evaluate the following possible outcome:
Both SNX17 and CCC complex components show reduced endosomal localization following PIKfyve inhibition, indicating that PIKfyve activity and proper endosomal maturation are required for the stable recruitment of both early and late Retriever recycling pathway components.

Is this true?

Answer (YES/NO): NO